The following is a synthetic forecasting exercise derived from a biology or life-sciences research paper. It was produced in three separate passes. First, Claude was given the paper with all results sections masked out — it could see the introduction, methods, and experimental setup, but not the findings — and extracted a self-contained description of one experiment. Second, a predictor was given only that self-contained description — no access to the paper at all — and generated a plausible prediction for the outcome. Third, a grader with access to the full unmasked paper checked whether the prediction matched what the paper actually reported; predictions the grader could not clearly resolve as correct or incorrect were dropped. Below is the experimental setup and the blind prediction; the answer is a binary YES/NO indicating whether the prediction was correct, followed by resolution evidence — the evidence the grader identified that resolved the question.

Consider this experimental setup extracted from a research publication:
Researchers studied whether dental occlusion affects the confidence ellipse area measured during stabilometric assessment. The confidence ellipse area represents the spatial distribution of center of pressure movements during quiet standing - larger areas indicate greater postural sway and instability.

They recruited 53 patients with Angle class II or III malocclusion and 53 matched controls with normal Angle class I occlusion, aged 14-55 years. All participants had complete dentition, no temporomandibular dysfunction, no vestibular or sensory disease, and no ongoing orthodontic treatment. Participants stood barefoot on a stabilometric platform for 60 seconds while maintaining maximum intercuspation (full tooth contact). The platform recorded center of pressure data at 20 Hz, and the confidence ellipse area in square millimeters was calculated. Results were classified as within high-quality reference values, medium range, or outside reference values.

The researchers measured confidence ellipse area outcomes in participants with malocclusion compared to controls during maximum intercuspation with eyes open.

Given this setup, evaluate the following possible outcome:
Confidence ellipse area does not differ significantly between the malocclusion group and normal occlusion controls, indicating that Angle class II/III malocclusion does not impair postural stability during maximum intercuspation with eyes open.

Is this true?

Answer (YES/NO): NO